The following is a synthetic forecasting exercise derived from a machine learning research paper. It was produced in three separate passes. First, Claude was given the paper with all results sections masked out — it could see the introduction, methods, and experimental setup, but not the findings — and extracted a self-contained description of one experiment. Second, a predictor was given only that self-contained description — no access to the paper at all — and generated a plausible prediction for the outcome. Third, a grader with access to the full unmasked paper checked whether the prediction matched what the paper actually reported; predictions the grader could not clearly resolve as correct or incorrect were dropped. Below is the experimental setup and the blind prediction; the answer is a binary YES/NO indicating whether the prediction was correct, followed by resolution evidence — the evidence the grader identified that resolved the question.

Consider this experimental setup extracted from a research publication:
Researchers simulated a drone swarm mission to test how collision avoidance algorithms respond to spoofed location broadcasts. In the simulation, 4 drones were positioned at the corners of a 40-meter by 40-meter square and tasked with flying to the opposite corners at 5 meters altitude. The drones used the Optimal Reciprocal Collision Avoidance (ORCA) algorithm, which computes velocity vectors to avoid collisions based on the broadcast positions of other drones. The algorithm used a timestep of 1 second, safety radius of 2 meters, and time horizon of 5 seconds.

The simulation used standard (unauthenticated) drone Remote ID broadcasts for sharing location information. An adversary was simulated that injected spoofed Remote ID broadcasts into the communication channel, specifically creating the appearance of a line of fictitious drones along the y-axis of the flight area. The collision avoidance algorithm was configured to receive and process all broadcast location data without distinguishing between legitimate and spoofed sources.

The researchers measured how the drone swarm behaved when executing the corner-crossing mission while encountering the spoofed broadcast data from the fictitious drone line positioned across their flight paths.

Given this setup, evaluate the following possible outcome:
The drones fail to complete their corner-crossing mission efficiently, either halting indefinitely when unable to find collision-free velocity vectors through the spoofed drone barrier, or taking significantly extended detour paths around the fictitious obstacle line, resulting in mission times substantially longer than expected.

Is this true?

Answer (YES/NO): NO